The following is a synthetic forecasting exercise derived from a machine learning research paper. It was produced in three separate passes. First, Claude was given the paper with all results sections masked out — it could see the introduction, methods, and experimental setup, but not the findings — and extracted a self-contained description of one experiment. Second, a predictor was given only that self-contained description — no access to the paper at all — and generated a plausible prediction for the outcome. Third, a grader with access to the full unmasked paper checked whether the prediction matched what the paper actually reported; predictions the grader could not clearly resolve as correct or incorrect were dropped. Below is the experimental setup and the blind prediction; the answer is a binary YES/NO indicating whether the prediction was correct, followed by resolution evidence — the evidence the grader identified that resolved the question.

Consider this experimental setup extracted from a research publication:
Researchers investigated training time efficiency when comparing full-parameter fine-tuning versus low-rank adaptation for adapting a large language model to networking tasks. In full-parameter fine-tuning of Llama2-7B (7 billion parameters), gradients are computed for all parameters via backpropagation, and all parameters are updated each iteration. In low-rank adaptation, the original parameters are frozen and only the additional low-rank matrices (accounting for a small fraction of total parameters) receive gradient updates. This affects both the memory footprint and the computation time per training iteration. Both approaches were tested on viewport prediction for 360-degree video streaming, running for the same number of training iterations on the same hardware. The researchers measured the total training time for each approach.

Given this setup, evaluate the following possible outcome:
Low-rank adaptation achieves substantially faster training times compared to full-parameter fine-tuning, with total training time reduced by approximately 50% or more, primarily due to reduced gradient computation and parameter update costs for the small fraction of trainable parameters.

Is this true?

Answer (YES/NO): NO